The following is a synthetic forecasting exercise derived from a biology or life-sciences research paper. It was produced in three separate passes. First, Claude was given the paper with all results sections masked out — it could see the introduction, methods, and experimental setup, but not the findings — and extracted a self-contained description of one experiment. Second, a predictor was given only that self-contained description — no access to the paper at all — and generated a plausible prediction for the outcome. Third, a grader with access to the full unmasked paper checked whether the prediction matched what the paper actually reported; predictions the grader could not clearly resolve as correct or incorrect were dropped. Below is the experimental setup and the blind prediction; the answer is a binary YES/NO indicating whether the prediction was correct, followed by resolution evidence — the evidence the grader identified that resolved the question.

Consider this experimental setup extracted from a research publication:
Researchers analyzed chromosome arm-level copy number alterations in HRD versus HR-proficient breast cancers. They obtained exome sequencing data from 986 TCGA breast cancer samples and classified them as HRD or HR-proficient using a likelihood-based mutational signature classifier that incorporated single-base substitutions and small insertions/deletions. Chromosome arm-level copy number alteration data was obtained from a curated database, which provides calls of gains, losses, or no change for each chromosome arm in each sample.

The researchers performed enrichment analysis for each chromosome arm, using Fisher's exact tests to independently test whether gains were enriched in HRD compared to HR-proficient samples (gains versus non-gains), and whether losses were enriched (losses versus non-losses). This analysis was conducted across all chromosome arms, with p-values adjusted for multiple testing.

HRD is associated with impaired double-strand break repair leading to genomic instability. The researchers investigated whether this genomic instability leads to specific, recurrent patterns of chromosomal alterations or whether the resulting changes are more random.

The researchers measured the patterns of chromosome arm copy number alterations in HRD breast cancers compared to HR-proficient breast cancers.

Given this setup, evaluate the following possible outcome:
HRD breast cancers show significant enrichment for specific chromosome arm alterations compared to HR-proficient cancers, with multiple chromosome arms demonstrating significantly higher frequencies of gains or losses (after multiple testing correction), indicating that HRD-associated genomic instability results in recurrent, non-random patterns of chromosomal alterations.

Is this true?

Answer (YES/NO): YES